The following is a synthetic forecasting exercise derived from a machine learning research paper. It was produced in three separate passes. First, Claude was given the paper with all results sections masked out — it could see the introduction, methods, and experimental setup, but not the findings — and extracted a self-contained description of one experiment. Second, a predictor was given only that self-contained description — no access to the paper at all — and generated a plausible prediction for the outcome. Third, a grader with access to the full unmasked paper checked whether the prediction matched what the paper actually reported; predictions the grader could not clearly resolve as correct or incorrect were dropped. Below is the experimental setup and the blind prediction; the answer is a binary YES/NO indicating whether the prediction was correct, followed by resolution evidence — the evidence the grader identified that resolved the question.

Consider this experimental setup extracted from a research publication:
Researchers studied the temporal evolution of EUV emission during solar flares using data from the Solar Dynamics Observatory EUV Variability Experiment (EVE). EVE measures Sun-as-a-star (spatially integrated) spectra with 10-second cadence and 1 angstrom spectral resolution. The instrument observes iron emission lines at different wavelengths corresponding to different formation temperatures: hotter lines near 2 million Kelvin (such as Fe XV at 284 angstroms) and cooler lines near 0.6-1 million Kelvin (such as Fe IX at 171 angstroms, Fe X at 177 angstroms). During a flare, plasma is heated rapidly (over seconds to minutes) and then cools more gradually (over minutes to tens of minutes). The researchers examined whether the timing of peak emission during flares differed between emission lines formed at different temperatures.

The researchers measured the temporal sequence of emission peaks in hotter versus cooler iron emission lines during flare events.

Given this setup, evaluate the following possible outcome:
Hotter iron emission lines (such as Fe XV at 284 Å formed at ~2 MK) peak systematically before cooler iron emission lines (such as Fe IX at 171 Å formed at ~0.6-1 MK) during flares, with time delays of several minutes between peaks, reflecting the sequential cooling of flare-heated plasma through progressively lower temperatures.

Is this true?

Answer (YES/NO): YES